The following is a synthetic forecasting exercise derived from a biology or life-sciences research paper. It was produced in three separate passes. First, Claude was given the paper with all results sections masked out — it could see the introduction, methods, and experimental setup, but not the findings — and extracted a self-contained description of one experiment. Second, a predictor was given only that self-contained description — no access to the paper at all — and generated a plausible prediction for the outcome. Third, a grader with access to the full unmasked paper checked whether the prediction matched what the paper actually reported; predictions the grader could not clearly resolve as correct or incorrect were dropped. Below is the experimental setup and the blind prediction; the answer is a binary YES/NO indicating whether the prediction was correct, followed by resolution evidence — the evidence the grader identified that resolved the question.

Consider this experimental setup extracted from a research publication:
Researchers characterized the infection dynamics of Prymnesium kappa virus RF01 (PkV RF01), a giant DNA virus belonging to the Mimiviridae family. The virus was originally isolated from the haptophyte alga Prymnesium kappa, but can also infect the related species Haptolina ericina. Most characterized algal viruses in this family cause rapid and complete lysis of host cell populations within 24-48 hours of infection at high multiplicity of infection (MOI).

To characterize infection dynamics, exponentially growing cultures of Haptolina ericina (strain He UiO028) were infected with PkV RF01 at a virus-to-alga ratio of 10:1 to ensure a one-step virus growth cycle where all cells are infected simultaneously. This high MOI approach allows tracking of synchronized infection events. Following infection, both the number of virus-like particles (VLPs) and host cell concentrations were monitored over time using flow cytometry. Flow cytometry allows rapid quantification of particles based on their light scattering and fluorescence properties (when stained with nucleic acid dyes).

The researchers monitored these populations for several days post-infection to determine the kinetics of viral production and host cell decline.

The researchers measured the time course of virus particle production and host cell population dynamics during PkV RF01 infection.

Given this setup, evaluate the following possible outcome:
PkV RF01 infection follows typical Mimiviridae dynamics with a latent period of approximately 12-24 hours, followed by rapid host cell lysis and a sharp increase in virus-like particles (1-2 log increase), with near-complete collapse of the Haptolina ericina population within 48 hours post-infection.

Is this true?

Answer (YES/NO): NO